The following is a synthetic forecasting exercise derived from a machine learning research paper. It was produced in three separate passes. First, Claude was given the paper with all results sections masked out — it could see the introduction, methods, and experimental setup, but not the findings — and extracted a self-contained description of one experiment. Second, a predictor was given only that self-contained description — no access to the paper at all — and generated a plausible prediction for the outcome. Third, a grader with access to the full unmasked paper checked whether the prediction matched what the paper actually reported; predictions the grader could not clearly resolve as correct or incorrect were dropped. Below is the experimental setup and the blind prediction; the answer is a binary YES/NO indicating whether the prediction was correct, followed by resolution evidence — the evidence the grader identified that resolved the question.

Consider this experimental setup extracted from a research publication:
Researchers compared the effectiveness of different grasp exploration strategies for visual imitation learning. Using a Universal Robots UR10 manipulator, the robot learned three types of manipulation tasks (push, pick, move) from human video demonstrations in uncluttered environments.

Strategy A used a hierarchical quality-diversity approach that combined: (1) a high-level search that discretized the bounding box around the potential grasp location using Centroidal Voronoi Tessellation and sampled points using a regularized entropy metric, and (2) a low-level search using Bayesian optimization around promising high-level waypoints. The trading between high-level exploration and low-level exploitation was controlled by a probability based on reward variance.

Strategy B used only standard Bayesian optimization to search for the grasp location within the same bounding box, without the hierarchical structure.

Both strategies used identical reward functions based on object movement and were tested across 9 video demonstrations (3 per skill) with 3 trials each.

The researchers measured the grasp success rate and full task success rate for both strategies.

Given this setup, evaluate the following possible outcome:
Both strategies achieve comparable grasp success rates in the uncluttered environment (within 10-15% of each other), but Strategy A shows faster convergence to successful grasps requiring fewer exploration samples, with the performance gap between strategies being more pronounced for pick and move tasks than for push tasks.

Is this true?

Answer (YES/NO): NO